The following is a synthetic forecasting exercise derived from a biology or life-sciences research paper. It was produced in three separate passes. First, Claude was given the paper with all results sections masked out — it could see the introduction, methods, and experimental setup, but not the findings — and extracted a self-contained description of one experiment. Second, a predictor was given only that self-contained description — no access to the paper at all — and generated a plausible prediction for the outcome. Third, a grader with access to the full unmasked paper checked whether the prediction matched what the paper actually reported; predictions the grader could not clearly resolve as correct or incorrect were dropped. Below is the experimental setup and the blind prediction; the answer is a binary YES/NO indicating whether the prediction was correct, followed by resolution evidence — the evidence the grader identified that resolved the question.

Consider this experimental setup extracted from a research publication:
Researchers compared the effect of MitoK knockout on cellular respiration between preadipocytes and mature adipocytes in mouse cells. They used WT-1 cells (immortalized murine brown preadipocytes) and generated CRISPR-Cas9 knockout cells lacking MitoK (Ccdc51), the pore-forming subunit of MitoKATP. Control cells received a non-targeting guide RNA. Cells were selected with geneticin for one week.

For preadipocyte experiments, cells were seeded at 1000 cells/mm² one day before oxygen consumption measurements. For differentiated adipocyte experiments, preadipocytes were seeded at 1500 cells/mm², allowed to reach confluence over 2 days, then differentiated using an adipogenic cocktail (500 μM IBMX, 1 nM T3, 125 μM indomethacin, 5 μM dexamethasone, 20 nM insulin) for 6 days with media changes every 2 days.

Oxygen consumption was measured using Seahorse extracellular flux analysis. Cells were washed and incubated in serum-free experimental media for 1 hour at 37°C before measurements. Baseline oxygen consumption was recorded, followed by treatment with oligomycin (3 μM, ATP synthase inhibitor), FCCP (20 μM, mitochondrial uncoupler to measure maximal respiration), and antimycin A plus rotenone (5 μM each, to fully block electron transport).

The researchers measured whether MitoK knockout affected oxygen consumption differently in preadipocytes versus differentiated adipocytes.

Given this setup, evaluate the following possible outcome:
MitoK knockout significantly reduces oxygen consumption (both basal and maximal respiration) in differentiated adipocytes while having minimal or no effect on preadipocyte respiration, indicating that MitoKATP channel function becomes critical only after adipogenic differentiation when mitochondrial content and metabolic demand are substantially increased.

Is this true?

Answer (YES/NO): NO